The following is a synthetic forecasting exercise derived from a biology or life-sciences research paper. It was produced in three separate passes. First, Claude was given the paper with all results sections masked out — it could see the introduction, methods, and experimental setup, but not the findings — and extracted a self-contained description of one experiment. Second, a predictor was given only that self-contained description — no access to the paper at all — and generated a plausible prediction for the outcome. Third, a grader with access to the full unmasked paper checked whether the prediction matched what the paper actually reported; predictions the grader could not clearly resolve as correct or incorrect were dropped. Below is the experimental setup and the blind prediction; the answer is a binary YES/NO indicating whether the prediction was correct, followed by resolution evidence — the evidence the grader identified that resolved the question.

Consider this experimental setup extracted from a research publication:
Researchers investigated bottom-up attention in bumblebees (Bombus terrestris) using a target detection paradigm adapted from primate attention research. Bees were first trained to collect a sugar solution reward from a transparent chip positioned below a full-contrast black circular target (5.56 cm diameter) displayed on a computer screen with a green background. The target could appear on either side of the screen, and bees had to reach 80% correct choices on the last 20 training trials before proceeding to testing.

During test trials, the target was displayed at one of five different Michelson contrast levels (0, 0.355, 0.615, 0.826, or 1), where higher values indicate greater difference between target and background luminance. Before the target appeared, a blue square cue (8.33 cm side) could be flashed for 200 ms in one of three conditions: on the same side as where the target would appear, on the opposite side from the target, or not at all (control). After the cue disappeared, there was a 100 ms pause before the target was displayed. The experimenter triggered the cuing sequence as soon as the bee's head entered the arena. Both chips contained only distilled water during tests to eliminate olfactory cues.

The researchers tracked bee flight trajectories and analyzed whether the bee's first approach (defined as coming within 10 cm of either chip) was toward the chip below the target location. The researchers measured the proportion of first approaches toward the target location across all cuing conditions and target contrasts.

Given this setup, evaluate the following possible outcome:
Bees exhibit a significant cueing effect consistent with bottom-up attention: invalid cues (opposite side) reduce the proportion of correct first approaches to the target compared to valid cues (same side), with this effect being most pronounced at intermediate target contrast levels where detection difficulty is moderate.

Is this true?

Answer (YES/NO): NO